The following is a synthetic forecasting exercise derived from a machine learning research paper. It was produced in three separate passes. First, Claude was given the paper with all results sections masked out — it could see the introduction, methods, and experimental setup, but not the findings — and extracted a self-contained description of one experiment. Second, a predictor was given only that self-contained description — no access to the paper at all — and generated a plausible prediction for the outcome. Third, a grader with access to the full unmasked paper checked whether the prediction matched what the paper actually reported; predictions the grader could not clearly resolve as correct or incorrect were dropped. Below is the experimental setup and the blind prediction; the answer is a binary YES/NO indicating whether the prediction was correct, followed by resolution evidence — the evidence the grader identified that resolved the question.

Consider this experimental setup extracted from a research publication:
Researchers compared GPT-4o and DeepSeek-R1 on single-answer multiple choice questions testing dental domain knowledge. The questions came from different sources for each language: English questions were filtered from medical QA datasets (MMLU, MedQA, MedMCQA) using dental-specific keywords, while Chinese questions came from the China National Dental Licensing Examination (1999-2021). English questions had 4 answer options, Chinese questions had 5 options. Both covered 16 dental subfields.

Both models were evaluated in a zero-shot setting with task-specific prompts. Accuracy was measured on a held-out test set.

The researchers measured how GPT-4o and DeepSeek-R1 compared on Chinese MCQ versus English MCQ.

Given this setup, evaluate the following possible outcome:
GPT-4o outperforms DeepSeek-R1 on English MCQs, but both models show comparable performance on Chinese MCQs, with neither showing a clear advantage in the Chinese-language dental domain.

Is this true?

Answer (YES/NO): NO